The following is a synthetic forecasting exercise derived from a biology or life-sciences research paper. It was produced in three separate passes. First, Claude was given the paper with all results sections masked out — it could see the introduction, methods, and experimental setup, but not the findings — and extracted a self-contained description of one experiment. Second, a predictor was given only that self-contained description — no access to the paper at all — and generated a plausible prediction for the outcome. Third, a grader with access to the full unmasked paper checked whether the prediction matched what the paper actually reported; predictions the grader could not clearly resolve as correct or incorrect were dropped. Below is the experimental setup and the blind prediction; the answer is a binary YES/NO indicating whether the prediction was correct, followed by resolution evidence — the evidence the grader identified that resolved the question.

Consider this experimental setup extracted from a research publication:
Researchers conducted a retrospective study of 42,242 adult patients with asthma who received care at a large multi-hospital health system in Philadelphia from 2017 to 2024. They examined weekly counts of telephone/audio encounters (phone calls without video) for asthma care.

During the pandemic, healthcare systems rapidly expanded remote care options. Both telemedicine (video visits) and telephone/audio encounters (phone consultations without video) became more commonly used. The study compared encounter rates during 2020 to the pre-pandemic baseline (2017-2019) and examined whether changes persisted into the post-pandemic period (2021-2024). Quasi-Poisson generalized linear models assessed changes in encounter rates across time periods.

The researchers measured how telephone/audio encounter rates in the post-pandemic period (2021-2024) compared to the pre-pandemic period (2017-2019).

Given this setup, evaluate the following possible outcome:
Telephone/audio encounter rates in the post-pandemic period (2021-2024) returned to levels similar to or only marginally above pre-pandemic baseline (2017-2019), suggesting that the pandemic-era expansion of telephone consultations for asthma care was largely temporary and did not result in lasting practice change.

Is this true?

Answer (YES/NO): YES